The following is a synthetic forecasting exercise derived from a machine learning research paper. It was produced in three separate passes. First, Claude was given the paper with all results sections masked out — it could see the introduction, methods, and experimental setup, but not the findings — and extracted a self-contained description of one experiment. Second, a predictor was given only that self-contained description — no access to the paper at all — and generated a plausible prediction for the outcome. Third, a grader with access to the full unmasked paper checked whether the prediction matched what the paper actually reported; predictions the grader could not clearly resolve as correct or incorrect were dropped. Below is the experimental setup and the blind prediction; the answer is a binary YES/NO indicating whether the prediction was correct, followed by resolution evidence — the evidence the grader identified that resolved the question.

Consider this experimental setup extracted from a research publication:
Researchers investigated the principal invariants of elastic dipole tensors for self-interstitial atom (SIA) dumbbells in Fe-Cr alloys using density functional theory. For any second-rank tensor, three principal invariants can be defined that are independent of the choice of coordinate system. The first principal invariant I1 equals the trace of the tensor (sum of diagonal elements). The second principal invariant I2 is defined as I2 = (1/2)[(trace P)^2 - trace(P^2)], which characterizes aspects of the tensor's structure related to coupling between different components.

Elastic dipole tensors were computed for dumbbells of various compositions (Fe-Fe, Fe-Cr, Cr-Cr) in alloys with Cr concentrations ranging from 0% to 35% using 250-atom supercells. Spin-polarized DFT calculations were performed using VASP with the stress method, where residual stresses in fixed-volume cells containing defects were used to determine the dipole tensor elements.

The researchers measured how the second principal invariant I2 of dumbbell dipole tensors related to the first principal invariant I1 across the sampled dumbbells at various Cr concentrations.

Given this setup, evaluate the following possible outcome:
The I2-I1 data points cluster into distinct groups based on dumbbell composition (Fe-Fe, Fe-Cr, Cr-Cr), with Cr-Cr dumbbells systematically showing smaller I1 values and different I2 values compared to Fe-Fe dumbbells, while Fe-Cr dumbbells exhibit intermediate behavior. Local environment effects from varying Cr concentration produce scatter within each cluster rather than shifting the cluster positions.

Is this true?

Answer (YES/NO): NO